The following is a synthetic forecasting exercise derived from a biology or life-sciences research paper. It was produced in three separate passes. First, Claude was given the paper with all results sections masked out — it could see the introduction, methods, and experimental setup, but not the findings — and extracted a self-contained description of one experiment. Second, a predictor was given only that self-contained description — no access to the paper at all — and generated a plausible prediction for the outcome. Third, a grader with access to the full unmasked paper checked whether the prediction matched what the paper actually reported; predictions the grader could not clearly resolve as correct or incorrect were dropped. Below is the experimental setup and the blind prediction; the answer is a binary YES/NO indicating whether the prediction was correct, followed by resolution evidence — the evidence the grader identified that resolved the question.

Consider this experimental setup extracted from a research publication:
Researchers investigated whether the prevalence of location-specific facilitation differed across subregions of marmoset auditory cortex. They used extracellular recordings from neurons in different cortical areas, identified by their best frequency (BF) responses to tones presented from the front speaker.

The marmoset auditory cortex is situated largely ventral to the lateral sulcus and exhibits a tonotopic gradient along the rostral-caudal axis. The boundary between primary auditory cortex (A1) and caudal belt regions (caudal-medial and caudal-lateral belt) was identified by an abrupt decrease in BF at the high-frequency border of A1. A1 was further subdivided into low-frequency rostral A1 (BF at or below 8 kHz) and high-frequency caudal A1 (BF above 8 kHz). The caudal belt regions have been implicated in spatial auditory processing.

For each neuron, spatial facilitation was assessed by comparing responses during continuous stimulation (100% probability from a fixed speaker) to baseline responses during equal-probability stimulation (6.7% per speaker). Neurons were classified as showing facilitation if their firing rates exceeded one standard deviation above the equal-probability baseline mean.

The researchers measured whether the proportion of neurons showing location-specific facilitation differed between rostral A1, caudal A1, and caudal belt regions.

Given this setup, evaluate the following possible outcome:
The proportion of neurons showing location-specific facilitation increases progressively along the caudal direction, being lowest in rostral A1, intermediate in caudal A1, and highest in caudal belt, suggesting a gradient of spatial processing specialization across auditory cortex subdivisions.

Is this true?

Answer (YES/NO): NO